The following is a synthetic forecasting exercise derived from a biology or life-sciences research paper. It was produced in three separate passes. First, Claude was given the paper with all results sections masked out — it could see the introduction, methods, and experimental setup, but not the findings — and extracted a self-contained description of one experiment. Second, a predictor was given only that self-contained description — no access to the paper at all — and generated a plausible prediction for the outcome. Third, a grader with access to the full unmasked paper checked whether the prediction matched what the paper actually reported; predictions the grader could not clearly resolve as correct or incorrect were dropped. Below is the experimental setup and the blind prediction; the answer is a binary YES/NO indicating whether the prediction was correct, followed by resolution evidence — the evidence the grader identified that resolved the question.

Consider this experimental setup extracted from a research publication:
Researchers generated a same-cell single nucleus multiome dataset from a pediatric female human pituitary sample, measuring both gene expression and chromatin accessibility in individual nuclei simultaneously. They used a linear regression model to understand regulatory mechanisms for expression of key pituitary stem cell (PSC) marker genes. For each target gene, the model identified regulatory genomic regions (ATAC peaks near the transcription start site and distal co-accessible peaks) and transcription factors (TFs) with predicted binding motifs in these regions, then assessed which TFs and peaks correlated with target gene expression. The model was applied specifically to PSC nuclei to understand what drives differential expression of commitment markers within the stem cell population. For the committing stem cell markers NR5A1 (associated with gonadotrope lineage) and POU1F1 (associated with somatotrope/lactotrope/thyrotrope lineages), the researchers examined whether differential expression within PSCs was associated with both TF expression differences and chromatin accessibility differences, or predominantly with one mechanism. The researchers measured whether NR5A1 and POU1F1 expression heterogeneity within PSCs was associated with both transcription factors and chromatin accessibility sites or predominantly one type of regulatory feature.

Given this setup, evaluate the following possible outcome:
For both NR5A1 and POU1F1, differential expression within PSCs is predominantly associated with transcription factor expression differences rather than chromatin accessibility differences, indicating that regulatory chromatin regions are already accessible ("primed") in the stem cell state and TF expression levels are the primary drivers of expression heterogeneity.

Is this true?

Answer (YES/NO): NO